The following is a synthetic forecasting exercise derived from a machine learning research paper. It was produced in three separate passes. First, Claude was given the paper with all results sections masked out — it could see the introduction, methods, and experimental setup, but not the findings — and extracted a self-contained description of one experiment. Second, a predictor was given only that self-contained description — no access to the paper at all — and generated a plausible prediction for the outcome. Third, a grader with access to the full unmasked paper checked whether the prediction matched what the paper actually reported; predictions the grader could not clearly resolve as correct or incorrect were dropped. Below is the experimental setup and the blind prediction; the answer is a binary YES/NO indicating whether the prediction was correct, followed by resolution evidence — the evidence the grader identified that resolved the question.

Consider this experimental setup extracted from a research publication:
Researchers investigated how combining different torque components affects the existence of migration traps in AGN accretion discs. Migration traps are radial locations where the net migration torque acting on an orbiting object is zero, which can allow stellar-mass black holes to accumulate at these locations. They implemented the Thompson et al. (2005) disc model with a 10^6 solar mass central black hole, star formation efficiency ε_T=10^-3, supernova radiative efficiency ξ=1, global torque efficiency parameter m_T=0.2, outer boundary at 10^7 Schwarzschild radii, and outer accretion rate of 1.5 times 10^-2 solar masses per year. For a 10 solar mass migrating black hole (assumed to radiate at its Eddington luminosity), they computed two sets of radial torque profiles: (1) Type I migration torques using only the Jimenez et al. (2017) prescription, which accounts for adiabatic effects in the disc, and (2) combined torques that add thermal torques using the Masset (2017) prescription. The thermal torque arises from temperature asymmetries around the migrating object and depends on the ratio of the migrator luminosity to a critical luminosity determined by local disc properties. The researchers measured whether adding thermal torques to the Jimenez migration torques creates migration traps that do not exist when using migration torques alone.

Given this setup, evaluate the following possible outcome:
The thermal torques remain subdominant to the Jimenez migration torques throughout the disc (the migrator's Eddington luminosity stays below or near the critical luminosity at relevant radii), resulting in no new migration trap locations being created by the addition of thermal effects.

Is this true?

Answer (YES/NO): NO